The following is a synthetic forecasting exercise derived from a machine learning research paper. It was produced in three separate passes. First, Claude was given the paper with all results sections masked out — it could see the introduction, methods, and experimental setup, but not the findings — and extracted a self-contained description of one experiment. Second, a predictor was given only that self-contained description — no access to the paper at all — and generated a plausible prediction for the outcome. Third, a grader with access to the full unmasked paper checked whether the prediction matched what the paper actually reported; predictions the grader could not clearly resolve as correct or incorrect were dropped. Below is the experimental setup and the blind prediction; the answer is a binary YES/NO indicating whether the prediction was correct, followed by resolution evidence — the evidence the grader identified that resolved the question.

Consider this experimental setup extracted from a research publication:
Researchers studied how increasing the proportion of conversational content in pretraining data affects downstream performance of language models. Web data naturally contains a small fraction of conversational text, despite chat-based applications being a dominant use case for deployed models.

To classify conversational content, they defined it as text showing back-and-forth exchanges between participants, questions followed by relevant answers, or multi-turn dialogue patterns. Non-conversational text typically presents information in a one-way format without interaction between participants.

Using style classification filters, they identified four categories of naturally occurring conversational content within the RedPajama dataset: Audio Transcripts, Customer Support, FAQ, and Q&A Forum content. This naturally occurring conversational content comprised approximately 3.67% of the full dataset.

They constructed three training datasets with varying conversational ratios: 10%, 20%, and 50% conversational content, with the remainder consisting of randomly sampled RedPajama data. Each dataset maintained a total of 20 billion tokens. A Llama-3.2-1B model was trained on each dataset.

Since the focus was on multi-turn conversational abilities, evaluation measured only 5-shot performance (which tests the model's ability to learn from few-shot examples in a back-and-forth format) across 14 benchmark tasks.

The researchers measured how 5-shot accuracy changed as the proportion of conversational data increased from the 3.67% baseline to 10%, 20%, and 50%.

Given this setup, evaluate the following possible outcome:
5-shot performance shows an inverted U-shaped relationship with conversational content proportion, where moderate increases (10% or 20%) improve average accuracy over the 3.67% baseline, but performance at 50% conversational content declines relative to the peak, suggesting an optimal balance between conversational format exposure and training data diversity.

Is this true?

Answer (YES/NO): NO